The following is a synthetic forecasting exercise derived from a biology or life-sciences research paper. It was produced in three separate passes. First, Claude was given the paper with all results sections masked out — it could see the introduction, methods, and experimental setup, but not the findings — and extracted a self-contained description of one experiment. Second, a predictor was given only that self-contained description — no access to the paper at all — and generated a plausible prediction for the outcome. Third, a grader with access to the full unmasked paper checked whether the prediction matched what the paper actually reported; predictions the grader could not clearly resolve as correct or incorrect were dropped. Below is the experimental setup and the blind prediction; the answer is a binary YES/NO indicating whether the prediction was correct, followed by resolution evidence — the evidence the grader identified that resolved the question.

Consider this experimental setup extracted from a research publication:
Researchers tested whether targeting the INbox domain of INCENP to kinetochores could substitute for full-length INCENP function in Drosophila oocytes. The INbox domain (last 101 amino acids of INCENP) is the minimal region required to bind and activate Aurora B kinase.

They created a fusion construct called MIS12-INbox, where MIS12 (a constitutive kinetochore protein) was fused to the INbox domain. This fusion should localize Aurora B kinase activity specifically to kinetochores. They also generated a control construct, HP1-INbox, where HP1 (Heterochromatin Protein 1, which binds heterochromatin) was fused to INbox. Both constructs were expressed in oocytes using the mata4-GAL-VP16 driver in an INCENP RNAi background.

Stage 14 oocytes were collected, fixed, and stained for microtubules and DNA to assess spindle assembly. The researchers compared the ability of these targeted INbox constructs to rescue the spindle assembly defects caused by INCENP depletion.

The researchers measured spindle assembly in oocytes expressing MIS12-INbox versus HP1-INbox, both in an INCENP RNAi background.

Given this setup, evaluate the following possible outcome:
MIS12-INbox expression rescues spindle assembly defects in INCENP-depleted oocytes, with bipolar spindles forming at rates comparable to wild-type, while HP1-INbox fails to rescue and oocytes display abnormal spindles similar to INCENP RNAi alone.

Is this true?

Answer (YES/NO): NO